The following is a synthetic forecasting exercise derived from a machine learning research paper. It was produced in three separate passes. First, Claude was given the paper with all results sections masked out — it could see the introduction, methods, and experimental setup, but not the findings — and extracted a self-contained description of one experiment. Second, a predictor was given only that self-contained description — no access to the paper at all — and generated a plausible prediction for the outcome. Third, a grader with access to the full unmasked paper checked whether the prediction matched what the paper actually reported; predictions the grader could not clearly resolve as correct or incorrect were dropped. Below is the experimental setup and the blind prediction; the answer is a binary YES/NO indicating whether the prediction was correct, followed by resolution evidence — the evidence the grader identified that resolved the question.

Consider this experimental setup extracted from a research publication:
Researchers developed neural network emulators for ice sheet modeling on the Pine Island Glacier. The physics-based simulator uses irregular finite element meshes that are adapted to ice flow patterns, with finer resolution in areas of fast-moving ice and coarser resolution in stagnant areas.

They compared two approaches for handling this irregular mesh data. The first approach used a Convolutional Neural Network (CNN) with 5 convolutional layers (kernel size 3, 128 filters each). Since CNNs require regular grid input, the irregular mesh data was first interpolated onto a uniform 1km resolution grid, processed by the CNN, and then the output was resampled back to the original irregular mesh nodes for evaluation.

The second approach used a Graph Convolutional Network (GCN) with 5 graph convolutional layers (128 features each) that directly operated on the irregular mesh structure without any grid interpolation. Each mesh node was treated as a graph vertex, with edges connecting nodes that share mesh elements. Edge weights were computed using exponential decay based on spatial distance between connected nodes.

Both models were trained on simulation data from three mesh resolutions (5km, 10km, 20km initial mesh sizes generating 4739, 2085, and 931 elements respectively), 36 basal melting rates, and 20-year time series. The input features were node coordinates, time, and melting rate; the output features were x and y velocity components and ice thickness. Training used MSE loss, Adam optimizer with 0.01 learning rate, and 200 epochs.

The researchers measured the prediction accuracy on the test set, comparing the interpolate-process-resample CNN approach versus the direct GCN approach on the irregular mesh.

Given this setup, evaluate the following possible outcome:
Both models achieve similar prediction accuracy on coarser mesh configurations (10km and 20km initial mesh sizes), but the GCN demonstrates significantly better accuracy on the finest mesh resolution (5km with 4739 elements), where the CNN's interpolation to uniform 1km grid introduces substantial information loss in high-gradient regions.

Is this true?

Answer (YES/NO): NO